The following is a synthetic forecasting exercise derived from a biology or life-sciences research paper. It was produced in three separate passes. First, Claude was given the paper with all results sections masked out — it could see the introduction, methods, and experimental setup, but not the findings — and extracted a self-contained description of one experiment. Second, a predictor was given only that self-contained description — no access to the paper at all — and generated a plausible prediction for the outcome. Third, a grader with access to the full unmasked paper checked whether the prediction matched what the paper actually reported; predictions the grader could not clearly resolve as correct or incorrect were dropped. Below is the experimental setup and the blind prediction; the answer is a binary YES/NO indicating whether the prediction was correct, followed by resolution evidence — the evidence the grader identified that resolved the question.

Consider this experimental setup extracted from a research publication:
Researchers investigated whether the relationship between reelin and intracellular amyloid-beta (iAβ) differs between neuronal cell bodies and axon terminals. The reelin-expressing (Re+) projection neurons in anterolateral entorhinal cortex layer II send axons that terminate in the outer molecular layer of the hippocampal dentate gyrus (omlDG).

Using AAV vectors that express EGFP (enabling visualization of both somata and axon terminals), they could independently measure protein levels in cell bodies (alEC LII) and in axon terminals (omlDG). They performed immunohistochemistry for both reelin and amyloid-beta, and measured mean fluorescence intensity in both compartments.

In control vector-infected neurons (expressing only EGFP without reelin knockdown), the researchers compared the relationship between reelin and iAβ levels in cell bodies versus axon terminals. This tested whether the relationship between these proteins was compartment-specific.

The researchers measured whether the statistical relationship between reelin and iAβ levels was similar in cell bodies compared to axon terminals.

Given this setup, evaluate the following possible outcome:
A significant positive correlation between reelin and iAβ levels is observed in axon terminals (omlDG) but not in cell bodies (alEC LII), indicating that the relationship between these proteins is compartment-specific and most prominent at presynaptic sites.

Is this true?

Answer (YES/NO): NO